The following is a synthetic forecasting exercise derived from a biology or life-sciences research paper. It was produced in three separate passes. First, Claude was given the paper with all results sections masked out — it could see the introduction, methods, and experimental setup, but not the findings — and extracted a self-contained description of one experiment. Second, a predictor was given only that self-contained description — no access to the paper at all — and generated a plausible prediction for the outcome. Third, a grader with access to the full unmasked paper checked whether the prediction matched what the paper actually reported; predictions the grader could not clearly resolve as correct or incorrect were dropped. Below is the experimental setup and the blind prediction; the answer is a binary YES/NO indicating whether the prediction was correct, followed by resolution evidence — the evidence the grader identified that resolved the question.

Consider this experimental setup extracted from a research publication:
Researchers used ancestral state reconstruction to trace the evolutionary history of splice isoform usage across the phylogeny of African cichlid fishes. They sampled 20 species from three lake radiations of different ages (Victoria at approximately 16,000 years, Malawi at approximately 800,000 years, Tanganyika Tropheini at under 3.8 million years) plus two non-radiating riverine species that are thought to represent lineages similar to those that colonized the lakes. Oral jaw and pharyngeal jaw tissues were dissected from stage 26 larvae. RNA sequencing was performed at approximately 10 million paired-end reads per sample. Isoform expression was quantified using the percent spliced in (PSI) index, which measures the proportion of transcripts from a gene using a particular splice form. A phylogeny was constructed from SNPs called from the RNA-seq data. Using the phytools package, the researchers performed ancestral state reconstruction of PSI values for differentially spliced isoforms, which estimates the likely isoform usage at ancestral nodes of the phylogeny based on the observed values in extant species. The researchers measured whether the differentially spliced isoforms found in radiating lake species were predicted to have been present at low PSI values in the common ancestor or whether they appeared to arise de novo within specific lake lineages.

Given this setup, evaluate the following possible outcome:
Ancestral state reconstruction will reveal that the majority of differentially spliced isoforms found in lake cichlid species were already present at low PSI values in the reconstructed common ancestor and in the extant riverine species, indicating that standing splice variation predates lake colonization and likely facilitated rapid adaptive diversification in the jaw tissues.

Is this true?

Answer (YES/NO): YES